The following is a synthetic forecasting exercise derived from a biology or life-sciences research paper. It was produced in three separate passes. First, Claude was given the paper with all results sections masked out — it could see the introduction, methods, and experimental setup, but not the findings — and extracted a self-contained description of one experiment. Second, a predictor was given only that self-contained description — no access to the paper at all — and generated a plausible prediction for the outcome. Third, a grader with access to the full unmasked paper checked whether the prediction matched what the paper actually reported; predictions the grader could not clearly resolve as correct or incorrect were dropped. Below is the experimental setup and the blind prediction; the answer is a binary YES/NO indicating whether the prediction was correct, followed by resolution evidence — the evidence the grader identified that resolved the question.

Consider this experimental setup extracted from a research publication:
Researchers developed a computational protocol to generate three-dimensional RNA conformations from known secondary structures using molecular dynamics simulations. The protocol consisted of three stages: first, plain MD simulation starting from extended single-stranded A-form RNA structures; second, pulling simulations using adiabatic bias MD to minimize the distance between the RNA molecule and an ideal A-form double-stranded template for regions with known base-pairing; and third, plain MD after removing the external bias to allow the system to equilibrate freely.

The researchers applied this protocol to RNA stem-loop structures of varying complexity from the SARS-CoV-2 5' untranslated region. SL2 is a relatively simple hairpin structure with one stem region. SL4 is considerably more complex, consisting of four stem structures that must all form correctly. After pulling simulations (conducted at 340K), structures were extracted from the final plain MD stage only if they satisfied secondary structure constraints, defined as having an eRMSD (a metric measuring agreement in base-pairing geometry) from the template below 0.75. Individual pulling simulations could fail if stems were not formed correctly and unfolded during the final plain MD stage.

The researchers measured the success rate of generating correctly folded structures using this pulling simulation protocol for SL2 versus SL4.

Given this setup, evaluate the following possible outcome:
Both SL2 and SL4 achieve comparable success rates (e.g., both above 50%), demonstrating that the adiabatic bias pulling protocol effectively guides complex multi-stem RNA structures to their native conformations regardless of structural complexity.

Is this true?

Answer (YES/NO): NO